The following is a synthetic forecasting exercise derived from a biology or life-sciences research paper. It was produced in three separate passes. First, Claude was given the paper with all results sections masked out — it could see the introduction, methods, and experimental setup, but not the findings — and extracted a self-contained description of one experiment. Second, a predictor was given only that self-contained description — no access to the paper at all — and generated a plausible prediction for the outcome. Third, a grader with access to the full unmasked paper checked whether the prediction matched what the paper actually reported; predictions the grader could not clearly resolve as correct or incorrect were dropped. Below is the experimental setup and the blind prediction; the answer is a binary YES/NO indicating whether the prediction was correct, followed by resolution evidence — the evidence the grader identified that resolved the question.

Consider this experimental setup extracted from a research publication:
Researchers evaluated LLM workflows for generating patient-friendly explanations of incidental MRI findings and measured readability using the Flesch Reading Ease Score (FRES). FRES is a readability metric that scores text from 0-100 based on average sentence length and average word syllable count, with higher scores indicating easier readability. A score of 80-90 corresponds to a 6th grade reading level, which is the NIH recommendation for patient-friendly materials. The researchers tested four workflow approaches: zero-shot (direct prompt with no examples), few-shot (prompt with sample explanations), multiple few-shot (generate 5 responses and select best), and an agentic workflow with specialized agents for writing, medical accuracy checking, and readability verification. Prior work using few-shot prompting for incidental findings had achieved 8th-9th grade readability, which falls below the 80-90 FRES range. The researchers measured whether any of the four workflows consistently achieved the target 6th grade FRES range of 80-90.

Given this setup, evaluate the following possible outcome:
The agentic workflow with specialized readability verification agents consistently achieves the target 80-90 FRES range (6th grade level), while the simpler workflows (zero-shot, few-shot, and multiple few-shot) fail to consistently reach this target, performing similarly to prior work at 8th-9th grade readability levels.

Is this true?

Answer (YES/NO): NO